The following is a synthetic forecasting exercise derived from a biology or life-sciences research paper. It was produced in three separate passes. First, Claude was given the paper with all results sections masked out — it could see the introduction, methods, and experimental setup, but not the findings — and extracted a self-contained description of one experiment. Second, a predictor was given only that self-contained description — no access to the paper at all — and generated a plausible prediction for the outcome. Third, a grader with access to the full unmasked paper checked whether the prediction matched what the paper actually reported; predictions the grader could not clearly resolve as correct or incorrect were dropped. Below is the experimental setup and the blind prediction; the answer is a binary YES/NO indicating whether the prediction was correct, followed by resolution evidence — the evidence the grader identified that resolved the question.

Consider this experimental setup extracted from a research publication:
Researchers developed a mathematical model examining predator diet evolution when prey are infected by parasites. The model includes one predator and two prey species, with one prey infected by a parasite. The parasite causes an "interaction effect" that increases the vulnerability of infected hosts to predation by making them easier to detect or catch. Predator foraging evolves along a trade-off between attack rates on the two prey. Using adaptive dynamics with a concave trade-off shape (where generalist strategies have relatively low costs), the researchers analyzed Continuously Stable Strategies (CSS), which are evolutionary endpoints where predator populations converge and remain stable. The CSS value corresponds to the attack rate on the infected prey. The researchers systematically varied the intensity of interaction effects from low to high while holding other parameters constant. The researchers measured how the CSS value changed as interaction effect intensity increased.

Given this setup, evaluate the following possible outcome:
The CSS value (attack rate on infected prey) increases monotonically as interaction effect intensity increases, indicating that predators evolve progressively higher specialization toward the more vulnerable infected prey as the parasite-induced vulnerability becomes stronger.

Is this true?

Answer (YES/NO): YES